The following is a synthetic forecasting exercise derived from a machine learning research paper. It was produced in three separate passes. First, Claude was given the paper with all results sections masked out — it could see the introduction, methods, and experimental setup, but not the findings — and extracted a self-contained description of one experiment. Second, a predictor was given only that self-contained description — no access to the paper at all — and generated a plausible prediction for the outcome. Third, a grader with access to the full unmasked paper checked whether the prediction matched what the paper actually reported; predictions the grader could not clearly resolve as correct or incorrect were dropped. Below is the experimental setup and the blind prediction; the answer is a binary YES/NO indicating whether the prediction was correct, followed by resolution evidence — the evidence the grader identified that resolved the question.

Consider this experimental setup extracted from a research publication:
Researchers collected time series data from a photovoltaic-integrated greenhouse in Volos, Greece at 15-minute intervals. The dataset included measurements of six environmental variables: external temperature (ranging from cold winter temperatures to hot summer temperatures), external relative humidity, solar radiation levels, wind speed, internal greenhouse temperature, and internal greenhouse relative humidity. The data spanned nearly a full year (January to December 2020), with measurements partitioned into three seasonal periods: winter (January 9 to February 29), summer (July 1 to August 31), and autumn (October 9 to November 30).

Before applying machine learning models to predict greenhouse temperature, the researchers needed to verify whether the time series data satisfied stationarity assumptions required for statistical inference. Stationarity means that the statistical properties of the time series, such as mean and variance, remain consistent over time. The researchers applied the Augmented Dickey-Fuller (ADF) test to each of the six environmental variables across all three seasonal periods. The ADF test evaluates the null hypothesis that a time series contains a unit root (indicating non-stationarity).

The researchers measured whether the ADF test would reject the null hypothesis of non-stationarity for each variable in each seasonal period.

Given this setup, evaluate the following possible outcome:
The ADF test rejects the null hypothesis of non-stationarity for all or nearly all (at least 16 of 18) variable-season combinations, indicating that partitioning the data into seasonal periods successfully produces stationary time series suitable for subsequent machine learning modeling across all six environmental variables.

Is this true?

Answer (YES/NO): YES